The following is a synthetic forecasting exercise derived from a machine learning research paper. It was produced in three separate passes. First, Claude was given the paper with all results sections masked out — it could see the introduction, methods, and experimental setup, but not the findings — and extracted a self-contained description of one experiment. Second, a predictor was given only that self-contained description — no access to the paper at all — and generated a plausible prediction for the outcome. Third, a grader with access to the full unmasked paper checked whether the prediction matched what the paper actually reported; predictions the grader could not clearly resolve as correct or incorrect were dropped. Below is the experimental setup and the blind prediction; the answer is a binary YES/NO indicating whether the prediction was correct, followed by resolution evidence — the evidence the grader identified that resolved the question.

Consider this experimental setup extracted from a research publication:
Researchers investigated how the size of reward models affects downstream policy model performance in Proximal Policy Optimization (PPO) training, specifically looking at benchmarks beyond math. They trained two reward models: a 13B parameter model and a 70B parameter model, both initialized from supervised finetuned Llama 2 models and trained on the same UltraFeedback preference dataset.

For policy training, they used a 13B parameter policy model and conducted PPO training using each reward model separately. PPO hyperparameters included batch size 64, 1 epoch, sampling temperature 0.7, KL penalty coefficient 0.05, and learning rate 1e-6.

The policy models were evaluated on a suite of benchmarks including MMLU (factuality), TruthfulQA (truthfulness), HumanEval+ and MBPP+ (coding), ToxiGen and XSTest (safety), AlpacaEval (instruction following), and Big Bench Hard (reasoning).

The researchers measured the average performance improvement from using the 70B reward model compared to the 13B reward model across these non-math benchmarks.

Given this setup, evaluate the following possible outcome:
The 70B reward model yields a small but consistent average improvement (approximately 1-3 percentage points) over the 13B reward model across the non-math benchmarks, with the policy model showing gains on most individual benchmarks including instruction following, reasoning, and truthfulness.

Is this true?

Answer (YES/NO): NO